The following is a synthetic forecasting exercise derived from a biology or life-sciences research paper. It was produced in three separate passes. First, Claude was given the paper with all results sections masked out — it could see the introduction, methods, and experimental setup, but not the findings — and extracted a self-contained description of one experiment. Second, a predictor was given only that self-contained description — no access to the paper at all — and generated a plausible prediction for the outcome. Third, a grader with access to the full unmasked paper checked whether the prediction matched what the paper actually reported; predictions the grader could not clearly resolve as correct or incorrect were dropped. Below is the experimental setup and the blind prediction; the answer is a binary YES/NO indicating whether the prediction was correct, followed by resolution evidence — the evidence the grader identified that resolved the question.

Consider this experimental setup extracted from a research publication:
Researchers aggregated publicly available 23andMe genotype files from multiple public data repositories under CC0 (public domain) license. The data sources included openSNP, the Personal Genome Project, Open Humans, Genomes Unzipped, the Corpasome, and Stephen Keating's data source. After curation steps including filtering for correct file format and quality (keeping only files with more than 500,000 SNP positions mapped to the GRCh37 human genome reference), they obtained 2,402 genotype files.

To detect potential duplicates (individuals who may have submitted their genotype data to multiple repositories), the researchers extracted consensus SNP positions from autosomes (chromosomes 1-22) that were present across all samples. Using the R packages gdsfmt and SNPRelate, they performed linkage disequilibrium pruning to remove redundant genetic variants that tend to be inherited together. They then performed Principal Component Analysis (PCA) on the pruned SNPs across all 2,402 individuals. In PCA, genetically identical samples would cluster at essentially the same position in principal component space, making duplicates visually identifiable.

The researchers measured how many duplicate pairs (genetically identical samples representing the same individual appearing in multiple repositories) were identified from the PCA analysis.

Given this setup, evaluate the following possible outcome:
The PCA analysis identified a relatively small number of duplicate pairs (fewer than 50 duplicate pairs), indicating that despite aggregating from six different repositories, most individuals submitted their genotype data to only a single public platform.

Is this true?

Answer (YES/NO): NO